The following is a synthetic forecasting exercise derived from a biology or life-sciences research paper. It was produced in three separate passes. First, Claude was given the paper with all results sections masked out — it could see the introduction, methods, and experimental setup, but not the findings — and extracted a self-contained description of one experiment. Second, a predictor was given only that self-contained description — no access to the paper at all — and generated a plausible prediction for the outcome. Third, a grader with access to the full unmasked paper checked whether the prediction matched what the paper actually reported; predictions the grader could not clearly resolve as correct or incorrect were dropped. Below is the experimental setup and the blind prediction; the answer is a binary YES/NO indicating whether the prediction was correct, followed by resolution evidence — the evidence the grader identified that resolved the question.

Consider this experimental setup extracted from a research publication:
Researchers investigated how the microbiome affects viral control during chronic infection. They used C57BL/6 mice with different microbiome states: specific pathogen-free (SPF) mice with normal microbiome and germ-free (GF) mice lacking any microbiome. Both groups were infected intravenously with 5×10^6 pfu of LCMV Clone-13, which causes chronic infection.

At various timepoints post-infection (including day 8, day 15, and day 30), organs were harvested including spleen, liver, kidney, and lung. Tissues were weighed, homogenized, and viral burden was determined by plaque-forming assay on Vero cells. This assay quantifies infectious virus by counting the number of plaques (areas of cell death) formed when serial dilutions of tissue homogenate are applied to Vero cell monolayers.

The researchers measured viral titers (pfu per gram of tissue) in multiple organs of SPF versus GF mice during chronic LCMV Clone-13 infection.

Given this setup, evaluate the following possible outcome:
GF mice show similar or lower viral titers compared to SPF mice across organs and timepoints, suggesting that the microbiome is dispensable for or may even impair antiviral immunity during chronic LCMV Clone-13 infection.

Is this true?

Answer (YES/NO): NO